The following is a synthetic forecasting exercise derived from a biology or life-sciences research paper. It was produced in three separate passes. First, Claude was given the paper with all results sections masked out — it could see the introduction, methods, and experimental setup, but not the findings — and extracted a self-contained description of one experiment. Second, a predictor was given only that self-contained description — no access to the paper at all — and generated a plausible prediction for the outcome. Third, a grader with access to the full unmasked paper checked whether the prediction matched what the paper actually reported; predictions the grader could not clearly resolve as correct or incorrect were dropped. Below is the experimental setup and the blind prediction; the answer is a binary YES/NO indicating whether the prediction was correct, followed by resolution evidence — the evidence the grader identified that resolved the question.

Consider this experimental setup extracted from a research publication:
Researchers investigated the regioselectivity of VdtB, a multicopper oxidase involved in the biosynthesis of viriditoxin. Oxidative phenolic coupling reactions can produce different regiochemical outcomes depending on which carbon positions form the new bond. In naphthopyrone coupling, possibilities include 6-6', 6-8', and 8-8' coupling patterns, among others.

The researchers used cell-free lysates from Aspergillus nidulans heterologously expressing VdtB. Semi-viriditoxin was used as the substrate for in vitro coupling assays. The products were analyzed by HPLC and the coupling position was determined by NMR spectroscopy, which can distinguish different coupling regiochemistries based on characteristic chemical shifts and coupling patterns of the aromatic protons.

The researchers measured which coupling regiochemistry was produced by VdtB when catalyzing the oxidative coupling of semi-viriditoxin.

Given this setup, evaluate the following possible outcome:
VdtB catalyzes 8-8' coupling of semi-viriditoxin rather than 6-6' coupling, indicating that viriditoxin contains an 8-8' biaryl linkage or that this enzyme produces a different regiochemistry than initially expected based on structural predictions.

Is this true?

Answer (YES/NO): NO